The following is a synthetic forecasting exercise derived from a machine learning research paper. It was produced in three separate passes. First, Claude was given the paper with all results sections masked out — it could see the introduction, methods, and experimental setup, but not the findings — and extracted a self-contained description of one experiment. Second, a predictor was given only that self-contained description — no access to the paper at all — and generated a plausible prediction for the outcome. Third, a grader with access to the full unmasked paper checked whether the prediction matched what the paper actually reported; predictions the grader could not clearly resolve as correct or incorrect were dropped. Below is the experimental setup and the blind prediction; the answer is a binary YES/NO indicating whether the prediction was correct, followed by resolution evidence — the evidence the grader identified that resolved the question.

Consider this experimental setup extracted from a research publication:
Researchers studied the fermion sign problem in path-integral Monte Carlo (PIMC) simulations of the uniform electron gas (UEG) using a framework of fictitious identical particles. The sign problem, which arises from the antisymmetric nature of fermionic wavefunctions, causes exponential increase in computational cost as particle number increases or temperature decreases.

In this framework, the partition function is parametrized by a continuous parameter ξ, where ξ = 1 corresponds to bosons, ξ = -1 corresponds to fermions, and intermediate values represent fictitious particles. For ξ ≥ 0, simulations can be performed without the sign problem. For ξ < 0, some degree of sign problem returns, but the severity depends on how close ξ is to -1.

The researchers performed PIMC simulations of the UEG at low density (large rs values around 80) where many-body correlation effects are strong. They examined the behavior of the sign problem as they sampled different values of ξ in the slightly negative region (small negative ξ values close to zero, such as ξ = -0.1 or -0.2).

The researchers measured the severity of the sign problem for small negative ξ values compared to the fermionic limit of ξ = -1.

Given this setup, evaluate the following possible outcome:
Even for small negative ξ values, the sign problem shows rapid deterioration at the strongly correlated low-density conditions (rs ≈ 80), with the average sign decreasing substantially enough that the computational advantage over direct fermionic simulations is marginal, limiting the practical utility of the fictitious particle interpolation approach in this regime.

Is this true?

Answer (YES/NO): NO